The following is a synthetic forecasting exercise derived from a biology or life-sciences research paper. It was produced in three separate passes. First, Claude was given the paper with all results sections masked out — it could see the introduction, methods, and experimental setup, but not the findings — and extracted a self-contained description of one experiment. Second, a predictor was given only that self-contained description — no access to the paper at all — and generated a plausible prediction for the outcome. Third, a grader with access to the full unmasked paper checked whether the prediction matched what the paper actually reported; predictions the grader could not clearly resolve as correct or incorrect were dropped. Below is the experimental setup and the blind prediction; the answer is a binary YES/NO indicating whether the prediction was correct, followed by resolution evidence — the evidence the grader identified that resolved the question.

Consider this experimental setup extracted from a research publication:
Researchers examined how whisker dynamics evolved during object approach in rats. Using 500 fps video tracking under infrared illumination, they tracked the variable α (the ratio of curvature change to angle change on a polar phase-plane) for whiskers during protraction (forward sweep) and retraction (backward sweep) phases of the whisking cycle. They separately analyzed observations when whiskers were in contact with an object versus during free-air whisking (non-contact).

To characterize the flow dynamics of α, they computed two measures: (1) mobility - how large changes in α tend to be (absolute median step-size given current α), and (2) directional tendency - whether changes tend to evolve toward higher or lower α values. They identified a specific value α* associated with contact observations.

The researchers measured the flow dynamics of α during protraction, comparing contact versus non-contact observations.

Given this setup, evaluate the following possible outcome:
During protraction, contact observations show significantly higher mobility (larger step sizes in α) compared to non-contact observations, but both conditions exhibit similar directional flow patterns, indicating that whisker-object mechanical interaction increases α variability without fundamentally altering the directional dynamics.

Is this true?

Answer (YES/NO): NO